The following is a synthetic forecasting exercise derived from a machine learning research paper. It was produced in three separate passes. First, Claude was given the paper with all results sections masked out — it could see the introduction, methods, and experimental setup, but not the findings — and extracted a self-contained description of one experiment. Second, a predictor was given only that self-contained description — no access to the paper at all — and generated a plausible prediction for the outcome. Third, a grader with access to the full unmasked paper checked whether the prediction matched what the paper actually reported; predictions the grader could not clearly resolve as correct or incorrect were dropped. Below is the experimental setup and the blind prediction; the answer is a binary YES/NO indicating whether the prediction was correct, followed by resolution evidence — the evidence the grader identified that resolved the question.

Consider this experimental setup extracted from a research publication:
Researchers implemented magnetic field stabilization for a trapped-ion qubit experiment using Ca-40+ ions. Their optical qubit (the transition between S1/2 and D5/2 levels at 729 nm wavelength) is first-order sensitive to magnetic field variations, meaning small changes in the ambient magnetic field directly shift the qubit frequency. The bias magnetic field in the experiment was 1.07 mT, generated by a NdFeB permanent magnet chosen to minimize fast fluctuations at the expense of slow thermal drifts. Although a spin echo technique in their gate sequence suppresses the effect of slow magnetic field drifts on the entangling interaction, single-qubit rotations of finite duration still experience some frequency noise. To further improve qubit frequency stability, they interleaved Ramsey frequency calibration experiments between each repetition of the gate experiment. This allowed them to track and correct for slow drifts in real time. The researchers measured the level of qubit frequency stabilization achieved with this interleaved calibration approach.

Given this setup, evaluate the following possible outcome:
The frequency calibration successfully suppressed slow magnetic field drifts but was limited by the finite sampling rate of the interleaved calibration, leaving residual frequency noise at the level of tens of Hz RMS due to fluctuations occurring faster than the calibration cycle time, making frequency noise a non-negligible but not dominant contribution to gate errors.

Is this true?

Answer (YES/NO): NO